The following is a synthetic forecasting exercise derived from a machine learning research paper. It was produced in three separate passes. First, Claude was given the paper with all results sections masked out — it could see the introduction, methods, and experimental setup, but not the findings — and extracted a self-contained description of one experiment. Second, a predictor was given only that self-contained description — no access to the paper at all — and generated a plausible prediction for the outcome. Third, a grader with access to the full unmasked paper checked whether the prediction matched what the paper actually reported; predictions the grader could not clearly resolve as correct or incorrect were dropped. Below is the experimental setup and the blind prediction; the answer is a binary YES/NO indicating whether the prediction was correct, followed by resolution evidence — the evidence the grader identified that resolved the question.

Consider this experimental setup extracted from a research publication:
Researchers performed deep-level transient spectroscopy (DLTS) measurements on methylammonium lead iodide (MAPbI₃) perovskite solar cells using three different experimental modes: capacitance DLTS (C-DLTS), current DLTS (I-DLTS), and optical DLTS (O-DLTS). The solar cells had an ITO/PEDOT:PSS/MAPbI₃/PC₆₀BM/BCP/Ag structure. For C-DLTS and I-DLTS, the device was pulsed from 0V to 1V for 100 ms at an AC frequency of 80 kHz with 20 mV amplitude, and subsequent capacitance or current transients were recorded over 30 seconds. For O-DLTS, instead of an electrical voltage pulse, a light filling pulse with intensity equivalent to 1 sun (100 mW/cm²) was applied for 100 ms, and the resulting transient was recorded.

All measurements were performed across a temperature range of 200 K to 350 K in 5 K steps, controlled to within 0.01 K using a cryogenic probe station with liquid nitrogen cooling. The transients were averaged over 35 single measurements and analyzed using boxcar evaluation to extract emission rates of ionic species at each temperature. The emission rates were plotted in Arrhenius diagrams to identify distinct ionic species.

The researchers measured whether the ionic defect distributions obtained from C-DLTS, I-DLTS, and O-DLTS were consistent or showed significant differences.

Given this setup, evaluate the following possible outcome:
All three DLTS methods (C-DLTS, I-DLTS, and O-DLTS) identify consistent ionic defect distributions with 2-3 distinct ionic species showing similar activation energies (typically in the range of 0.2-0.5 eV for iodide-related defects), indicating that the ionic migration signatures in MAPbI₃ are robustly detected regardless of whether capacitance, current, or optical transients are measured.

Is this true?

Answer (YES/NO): YES